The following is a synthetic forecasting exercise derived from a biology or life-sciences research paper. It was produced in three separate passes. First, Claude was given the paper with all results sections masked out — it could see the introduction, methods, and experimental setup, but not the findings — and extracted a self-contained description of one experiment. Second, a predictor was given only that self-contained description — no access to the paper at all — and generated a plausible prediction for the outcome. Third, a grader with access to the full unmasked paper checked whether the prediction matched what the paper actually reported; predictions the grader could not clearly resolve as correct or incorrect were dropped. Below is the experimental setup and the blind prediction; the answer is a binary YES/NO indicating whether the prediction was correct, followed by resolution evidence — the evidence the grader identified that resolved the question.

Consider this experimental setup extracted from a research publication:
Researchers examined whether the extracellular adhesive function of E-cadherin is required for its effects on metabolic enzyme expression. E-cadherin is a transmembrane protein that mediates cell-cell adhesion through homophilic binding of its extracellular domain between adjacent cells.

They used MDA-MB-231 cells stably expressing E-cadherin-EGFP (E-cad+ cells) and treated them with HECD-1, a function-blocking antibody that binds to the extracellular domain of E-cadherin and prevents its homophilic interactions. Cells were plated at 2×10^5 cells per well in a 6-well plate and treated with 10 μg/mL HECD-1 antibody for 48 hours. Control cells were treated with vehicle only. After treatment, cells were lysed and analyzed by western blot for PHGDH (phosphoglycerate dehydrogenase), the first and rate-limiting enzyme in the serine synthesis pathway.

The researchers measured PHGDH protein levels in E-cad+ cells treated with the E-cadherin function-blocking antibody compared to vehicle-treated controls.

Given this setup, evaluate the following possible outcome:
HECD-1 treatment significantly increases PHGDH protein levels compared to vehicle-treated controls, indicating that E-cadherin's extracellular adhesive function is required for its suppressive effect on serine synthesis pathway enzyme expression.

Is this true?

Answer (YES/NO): NO